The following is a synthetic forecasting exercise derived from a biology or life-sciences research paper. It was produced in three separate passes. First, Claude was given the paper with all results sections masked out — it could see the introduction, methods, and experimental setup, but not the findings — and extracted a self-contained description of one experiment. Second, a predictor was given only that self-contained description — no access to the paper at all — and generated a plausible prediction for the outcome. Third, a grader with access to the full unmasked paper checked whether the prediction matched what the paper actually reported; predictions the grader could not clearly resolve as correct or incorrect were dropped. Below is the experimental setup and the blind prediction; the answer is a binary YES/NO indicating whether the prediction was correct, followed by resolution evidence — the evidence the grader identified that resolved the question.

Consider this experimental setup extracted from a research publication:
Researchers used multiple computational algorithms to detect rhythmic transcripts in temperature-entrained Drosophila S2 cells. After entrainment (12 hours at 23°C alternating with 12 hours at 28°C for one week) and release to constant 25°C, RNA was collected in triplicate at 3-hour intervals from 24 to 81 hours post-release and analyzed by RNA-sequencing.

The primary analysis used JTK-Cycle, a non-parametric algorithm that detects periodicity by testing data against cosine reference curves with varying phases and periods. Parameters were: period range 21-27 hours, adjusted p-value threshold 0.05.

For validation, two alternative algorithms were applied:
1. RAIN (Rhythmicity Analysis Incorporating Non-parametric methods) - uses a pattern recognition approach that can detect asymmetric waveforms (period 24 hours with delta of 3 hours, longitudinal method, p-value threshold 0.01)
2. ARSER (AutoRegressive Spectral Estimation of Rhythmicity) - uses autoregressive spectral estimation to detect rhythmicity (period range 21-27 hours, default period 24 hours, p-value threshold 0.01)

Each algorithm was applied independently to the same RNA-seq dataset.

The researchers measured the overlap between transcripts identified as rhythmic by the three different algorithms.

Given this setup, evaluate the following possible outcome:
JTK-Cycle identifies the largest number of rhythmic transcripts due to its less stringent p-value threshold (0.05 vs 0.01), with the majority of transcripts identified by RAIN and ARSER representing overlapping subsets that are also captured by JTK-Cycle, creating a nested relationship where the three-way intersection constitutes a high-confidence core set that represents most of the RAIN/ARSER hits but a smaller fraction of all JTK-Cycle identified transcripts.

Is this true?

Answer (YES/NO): NO